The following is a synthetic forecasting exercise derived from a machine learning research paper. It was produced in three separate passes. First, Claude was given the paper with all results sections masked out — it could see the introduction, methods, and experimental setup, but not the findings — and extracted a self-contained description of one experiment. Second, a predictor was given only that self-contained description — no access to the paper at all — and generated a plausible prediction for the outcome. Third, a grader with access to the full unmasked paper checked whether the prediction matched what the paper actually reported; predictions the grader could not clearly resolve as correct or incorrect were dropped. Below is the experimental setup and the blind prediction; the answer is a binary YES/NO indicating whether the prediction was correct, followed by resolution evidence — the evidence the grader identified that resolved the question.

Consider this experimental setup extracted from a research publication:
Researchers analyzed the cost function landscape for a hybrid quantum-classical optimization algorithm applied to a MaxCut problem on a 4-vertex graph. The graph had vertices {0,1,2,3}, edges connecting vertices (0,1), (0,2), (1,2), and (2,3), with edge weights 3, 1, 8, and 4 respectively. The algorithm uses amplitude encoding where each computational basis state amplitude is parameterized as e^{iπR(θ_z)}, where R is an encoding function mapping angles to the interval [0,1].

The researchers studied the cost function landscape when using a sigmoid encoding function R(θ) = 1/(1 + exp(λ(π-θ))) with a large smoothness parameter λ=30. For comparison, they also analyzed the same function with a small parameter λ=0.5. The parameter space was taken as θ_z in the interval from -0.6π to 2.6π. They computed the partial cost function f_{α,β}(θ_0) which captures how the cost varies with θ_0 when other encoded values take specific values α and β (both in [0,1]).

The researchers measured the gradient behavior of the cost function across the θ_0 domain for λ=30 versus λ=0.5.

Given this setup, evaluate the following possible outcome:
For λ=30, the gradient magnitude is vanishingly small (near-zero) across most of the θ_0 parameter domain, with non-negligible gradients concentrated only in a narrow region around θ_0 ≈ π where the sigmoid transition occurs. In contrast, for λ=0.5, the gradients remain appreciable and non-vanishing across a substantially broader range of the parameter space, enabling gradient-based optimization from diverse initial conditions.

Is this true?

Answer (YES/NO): NO